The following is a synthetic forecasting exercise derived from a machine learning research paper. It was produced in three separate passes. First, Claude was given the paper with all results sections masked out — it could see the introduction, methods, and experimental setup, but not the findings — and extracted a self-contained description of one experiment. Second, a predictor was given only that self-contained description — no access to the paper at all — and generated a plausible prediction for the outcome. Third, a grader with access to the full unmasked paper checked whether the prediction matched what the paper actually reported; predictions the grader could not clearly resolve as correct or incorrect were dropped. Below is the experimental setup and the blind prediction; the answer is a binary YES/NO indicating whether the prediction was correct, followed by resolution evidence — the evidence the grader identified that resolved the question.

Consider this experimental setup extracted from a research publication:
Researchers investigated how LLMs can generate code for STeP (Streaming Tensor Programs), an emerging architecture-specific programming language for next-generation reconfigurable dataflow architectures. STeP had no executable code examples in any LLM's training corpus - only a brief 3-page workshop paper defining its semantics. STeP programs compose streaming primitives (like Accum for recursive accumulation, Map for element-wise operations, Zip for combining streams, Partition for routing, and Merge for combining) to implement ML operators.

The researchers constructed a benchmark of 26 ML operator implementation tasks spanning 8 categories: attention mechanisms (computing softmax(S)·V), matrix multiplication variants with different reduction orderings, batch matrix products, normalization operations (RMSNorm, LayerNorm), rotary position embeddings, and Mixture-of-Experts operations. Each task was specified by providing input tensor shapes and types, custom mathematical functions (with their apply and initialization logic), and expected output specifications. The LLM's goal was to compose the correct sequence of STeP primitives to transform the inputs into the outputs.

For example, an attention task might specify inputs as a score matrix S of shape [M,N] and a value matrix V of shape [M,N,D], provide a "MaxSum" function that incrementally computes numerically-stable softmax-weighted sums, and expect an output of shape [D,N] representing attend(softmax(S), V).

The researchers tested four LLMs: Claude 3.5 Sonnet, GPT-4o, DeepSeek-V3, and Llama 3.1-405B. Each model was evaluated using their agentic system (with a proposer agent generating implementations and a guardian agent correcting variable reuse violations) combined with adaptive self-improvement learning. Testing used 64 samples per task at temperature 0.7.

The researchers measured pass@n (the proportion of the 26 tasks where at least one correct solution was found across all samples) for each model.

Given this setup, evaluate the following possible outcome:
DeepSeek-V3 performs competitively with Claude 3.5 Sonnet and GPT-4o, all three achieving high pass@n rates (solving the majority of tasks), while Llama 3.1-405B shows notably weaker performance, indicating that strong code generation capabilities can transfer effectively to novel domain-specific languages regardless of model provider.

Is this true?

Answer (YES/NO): NO